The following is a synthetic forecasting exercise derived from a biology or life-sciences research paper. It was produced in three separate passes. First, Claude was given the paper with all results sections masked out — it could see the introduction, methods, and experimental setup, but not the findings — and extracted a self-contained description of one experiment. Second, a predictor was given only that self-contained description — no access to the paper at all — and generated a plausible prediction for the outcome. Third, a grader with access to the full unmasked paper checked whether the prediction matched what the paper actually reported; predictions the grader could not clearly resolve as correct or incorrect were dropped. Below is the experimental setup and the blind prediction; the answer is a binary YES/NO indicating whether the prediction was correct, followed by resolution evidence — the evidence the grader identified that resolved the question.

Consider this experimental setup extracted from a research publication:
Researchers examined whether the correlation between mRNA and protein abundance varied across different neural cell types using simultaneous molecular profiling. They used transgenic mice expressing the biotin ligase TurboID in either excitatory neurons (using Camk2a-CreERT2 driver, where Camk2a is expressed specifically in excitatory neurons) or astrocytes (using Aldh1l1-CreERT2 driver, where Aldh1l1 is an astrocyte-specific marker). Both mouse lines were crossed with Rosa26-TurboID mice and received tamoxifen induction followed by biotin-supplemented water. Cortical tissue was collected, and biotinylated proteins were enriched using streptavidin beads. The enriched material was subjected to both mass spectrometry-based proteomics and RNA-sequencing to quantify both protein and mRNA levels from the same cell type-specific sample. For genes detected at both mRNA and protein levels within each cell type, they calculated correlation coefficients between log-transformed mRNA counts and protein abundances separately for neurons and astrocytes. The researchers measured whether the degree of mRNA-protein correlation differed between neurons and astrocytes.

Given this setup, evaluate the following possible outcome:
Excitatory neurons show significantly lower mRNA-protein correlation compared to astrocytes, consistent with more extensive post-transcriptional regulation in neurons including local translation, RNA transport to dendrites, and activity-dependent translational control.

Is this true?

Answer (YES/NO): NO